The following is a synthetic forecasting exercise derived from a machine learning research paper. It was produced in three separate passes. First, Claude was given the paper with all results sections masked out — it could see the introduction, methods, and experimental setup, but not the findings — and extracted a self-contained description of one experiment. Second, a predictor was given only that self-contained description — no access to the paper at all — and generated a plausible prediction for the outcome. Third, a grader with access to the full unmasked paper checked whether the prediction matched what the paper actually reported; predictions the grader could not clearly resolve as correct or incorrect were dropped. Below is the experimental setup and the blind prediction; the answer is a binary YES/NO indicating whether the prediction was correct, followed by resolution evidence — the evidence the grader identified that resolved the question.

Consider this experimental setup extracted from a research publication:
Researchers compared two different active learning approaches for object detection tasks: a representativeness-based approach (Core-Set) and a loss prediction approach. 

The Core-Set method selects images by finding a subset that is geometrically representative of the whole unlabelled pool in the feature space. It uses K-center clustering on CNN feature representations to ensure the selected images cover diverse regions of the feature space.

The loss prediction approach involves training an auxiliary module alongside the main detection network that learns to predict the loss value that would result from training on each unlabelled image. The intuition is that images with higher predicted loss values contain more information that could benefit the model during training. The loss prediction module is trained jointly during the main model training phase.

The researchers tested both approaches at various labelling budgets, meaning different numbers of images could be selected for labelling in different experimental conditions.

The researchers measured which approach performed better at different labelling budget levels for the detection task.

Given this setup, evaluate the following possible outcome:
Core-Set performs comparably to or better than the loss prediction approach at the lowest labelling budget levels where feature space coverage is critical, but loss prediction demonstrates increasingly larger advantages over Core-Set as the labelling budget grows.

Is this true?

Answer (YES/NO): YES